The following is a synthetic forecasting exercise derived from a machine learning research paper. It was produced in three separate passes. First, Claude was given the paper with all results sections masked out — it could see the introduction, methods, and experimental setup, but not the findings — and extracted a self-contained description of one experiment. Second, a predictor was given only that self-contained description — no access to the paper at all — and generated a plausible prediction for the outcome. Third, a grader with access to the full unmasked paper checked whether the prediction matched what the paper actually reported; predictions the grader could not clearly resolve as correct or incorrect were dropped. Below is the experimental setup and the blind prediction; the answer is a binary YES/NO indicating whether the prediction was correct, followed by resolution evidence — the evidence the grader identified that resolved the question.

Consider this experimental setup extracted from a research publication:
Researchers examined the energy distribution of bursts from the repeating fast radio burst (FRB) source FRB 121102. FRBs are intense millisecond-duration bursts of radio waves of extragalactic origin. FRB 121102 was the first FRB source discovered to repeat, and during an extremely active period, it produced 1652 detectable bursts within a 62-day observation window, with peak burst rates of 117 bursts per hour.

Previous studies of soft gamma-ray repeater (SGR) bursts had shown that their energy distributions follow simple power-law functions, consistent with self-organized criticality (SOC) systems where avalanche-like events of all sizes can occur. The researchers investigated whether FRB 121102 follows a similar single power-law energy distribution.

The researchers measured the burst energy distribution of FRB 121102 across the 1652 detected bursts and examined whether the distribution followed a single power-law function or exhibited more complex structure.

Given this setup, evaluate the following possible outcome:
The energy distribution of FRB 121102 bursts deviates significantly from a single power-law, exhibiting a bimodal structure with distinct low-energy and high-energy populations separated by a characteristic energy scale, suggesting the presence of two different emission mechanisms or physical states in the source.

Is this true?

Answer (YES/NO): YES